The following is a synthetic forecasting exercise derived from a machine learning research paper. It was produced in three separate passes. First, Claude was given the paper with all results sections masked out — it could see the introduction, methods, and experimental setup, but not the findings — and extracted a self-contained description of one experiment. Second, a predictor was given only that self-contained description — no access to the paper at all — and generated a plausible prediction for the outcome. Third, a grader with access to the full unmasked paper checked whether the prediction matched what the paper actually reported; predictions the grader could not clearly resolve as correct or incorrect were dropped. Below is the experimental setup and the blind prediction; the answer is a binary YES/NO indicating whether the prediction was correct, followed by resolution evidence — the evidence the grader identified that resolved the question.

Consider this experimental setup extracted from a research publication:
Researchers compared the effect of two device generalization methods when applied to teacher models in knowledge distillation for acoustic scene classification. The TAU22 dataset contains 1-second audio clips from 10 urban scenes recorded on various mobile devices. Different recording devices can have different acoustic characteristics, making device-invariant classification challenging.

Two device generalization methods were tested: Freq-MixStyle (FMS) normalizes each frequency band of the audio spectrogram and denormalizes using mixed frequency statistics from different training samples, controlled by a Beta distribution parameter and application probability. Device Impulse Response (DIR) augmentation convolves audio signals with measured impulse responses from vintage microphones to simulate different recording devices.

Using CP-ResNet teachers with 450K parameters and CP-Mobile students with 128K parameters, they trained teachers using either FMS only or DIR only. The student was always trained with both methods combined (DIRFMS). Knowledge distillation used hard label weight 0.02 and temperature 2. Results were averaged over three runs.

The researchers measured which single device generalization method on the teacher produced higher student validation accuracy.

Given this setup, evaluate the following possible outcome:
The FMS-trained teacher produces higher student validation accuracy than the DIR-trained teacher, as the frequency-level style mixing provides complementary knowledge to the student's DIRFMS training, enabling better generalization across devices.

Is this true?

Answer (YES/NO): YES